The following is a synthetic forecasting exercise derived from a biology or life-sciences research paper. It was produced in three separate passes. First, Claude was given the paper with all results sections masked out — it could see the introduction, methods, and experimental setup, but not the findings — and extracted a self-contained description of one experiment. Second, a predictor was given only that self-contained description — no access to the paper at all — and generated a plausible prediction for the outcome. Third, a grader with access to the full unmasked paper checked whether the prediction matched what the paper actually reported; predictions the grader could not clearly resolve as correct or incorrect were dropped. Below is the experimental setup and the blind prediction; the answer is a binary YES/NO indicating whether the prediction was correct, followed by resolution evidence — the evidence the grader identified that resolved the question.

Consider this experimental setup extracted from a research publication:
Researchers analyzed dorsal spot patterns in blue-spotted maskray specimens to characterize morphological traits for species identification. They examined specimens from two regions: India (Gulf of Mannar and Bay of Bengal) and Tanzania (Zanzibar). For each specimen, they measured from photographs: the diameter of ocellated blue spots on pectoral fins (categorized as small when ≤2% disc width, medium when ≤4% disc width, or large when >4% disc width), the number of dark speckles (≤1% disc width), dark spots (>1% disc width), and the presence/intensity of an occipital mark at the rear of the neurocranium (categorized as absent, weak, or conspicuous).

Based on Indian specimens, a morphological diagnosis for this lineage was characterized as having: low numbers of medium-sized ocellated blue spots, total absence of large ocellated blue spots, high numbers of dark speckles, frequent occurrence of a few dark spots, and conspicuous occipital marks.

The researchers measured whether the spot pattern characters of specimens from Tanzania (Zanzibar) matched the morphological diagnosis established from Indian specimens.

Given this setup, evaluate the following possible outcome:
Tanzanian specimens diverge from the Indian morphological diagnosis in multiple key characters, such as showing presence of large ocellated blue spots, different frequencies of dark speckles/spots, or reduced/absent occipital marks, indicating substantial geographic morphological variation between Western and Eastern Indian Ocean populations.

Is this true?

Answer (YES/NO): NO